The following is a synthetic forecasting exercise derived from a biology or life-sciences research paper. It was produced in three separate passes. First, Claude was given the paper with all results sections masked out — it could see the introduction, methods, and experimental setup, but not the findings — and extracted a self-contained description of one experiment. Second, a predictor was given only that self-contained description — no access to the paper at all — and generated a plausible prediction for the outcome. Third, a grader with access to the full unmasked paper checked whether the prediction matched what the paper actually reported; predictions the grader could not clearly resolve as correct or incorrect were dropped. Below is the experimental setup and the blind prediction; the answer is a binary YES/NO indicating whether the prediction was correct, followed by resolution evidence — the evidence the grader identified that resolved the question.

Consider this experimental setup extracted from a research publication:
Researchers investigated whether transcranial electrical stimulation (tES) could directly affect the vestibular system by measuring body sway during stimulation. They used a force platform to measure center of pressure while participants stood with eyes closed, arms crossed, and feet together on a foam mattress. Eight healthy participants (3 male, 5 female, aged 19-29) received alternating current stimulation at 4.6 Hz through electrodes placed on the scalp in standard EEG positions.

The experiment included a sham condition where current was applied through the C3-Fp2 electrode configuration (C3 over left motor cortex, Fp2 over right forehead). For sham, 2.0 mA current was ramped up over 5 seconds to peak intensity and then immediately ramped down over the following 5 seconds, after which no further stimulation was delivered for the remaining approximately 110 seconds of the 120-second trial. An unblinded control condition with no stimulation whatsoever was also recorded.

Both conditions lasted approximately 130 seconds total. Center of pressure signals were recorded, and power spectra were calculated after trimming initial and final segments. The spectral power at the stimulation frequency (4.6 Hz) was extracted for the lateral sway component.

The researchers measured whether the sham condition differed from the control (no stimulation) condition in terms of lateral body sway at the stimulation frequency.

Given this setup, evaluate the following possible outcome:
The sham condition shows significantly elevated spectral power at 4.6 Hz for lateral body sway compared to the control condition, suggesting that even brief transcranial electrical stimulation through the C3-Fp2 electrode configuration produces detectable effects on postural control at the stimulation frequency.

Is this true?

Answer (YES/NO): NO